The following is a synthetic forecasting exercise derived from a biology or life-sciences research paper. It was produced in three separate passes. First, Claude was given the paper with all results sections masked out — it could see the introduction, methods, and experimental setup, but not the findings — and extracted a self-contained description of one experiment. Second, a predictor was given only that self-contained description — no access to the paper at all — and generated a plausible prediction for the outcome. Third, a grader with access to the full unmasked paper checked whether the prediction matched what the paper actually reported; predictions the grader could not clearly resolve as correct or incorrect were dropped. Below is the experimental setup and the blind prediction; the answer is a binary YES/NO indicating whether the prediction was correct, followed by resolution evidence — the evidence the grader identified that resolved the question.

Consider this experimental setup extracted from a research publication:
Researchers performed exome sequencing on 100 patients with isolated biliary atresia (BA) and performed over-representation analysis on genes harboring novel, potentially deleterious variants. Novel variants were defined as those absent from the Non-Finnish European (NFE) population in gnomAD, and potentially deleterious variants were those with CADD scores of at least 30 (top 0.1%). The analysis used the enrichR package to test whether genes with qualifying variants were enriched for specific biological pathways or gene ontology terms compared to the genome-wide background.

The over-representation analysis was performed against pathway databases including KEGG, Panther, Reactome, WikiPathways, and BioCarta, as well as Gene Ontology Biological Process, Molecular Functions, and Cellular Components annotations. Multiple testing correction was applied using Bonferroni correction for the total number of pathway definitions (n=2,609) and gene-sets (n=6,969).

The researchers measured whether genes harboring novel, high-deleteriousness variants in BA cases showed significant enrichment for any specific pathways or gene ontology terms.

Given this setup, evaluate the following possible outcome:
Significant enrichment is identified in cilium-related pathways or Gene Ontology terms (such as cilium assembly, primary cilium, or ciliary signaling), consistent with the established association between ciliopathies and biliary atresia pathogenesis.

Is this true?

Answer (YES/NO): NO